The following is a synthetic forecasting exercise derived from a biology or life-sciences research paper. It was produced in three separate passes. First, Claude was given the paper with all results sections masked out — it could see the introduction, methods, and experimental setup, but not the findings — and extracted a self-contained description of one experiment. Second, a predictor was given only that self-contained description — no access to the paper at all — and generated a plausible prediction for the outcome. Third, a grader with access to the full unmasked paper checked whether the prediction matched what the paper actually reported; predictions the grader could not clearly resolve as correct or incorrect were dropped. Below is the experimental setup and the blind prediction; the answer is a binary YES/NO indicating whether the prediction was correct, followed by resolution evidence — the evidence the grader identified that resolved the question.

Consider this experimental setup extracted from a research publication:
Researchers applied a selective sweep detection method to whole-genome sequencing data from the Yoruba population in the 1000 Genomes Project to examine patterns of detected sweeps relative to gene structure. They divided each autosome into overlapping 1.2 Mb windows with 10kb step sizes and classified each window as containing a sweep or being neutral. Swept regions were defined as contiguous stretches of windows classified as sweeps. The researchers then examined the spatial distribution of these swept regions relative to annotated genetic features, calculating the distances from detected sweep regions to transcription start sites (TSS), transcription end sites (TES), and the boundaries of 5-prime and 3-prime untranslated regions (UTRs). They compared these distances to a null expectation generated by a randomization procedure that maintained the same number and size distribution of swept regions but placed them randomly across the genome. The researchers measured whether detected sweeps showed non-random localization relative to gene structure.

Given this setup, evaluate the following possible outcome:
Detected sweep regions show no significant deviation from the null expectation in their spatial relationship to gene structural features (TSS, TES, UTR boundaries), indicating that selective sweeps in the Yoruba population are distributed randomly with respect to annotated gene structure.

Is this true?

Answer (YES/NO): NO